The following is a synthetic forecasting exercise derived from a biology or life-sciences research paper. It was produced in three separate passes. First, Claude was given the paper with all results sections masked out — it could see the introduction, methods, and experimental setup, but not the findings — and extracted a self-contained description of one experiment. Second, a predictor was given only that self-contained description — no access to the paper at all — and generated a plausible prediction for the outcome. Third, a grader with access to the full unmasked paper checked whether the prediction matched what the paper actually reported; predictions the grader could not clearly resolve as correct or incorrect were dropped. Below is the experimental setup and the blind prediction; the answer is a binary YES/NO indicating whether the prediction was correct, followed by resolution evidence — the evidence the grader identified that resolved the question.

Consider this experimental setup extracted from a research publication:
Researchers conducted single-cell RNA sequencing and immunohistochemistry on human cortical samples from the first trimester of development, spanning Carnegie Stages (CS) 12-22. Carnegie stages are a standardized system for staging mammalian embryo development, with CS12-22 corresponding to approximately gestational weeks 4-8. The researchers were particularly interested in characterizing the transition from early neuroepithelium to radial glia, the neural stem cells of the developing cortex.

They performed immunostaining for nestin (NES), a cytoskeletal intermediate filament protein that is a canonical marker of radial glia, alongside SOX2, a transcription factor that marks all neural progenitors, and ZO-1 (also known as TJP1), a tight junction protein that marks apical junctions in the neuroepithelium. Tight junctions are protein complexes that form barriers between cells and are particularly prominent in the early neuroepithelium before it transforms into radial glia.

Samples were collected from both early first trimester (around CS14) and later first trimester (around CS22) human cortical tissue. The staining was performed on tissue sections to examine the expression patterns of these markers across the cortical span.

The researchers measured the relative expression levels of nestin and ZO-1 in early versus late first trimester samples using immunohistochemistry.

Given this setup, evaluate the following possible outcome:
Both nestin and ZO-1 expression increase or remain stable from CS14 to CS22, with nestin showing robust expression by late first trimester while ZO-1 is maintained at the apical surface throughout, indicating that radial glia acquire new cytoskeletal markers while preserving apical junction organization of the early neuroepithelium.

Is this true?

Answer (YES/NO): NO